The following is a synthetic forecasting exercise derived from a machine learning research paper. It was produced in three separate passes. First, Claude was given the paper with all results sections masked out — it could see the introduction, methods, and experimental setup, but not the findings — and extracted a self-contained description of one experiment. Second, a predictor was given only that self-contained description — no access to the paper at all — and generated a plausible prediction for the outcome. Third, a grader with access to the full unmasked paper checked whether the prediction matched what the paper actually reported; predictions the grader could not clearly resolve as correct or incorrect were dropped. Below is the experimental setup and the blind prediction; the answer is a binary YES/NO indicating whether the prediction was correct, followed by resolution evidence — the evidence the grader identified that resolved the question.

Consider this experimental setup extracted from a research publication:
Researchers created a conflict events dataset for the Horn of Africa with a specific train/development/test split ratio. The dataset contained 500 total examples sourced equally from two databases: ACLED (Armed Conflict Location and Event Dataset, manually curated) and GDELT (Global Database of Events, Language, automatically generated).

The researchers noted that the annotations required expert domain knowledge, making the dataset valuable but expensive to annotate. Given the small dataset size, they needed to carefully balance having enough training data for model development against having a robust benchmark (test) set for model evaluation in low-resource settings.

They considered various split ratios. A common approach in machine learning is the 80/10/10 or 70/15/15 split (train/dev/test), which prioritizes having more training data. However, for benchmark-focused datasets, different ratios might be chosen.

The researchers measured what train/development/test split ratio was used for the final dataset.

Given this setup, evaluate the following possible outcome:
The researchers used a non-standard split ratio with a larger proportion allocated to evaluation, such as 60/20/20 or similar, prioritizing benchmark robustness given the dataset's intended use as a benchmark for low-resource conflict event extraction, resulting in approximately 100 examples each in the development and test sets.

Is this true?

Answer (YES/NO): NO